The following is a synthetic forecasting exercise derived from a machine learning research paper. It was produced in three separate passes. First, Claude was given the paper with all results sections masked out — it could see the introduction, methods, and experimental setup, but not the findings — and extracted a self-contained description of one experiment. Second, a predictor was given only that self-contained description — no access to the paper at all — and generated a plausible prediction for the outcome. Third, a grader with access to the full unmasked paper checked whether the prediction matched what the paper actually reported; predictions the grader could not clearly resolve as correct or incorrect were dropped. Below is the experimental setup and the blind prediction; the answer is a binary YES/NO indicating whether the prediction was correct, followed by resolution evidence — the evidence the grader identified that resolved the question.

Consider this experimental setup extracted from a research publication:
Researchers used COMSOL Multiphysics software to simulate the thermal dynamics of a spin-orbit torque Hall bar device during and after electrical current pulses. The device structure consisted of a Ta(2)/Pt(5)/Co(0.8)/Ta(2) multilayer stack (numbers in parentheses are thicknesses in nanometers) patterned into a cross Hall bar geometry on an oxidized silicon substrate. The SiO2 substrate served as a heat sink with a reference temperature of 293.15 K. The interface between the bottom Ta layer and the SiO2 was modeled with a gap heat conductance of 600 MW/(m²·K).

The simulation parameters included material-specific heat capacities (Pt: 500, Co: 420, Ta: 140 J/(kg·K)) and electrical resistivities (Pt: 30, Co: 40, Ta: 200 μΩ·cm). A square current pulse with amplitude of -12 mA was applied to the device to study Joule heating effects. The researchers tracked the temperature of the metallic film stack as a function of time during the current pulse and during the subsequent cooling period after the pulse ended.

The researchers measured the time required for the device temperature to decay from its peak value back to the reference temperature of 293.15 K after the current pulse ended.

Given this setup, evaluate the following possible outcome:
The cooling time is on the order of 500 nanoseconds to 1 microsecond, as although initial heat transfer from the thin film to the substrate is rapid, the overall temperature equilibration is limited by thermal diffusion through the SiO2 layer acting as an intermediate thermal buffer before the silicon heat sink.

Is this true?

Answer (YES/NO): NO